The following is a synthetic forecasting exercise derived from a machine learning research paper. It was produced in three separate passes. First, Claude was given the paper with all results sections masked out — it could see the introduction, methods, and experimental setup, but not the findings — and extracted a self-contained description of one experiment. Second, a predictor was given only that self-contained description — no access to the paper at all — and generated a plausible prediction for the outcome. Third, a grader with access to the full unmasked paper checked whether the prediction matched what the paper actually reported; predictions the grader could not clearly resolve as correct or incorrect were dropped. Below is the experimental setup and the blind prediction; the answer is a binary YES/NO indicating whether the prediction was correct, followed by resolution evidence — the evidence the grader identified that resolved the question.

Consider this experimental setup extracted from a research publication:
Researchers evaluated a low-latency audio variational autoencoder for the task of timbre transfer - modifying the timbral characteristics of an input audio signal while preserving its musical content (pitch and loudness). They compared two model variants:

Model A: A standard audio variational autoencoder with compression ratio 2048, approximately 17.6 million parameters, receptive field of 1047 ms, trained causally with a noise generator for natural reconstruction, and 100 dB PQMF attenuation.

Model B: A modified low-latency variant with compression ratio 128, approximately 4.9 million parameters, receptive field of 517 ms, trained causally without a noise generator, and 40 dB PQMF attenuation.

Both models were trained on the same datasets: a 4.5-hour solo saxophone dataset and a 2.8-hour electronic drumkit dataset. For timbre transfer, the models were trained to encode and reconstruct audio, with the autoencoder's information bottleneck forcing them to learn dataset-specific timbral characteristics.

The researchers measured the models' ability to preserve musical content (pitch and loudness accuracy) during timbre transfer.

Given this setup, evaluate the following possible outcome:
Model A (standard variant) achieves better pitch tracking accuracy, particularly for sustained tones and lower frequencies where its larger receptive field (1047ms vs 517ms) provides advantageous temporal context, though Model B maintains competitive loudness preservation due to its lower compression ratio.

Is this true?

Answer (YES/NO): NO